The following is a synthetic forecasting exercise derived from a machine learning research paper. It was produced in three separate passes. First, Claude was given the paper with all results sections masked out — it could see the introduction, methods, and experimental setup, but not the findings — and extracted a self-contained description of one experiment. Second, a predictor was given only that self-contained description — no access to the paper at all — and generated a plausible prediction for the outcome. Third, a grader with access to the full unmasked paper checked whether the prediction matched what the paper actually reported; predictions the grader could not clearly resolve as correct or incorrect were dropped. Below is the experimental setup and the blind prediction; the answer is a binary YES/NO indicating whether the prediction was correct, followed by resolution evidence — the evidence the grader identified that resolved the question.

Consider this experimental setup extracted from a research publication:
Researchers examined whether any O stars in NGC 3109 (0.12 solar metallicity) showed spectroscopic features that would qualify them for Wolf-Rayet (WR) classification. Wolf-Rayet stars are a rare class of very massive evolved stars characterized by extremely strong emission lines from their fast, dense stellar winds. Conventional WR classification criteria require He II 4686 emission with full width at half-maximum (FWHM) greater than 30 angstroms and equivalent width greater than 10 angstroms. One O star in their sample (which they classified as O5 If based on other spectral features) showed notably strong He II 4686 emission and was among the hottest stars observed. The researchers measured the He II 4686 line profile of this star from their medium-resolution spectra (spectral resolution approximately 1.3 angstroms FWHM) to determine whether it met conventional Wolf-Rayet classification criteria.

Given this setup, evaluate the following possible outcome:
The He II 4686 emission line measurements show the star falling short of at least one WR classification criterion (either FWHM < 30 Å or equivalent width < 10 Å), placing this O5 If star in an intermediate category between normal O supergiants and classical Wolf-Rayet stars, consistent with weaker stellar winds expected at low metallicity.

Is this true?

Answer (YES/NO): NO